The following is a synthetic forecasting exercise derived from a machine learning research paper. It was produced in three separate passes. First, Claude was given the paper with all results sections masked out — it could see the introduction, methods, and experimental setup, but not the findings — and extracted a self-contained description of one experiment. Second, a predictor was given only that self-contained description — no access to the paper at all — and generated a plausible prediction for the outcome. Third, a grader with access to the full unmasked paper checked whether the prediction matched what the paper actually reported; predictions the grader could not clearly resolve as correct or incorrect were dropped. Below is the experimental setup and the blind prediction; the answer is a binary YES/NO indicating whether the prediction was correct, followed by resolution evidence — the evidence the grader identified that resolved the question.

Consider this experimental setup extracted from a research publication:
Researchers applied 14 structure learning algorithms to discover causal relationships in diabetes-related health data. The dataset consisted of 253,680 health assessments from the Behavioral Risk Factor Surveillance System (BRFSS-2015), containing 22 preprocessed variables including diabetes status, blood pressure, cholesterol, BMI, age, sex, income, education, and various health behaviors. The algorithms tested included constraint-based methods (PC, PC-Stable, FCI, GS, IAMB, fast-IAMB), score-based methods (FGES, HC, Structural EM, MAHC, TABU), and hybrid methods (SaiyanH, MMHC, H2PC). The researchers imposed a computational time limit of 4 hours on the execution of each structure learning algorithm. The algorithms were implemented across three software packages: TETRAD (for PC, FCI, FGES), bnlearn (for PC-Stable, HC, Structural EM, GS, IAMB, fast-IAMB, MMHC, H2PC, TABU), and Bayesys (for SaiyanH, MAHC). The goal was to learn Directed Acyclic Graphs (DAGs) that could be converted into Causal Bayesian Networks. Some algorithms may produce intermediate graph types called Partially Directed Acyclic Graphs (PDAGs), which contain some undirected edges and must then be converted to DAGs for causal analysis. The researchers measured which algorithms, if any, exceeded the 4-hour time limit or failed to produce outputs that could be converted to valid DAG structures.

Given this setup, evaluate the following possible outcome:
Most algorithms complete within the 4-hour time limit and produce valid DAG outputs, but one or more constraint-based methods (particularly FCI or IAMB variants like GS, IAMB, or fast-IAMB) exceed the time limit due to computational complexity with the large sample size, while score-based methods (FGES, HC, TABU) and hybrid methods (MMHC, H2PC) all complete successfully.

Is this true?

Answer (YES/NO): NO